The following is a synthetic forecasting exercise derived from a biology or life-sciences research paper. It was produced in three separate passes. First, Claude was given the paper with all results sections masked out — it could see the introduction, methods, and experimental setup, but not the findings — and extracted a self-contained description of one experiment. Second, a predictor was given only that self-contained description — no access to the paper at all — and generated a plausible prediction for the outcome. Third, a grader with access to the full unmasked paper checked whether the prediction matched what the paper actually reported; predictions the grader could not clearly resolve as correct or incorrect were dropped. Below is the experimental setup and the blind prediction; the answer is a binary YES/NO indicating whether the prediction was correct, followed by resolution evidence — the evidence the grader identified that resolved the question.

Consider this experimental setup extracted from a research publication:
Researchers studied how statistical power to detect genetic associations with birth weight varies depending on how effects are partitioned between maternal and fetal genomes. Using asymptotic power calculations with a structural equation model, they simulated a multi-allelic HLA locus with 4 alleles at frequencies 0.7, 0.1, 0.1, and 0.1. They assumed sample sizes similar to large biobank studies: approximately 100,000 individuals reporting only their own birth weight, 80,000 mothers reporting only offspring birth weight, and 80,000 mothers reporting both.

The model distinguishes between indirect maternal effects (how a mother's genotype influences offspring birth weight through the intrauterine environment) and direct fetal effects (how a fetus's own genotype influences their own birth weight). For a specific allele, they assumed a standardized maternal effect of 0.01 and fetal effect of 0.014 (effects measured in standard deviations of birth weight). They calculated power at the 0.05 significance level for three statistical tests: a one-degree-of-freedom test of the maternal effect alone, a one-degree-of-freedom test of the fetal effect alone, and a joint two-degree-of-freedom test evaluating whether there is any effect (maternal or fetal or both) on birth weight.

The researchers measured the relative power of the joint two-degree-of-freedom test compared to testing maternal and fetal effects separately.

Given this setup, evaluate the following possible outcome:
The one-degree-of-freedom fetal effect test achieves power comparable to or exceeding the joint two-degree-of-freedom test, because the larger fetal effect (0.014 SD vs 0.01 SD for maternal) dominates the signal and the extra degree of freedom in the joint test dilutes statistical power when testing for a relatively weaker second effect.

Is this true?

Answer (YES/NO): NO